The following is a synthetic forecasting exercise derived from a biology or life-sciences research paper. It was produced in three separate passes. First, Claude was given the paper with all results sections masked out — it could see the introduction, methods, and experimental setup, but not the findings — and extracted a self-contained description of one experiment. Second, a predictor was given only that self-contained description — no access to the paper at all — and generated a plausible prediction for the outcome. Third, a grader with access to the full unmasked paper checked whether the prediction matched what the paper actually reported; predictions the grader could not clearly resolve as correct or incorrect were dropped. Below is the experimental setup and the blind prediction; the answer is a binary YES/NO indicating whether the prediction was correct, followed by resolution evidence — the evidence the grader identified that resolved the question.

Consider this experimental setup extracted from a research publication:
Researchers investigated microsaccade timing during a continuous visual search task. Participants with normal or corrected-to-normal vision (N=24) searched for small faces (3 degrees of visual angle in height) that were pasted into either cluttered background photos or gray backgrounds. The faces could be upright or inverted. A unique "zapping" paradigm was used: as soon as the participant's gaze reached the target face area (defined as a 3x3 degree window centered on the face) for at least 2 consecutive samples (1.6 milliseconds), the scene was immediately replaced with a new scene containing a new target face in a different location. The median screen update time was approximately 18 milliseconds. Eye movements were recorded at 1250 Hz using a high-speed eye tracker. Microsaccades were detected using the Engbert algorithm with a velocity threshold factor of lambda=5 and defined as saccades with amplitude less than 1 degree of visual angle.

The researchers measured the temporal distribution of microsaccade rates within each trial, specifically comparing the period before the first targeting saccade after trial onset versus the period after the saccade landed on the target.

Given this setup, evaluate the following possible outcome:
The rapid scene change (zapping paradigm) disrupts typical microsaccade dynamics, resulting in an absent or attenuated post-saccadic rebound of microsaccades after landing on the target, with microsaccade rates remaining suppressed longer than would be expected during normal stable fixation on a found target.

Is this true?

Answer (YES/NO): NO